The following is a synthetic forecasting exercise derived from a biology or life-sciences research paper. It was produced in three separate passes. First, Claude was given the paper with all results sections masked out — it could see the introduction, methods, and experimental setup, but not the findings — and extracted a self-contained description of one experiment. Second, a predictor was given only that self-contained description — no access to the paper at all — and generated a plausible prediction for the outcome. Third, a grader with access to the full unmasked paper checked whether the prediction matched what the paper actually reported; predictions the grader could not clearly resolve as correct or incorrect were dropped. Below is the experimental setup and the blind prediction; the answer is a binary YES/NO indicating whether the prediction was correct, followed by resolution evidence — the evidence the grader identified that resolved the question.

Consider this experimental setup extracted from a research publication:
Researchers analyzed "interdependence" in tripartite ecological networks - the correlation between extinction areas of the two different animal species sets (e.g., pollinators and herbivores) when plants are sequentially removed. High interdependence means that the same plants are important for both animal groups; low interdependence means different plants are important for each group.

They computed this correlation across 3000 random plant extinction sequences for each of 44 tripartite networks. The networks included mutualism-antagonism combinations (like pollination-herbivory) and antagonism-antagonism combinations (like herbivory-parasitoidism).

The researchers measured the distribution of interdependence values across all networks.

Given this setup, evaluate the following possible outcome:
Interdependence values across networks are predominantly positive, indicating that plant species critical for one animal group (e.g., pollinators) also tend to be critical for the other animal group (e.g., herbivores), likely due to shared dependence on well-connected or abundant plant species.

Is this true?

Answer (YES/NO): NO